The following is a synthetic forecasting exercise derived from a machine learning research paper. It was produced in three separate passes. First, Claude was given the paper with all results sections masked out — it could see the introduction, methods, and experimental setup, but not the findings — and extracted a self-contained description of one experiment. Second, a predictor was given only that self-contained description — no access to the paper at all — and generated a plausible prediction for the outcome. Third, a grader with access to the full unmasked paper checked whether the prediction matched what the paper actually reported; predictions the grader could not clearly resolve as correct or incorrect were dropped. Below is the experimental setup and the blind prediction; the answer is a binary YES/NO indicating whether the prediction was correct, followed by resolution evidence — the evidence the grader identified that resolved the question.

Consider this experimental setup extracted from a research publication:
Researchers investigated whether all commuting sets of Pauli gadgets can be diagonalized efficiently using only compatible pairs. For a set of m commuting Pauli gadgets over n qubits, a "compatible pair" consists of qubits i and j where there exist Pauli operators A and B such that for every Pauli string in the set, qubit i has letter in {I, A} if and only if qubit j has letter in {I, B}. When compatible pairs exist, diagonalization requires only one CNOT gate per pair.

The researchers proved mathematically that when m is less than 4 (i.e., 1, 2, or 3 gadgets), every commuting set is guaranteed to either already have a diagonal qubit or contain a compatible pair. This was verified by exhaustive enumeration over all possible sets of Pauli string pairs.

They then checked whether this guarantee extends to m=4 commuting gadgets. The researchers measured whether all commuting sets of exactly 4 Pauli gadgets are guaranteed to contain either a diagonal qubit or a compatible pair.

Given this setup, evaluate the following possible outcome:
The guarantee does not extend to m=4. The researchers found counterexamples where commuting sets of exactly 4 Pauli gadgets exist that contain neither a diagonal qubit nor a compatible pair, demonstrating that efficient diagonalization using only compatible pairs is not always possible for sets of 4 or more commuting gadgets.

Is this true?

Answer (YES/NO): YES